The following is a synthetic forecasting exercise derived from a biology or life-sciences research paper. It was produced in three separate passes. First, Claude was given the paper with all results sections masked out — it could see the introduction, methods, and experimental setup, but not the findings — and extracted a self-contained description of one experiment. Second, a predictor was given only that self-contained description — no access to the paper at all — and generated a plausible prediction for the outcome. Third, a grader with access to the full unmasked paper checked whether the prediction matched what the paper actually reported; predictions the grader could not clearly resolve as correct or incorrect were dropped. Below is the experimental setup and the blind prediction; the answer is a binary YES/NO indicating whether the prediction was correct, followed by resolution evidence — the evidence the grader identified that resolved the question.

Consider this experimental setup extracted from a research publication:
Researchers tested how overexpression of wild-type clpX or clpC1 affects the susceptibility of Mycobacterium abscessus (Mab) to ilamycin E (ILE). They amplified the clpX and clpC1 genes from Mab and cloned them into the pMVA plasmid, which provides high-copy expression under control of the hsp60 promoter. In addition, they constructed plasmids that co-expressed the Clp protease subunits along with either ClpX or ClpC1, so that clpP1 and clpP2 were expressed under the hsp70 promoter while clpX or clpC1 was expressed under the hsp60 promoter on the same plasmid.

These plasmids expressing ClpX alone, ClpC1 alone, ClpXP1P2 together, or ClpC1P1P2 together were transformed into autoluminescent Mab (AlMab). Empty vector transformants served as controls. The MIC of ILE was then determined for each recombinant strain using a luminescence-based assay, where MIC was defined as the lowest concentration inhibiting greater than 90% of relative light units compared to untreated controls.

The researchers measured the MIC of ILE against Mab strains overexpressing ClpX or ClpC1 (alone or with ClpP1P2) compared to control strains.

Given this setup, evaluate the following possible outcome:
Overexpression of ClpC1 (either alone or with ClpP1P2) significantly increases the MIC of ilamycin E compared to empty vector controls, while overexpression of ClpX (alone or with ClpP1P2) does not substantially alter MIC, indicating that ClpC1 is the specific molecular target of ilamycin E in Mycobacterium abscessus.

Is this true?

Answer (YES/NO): NO